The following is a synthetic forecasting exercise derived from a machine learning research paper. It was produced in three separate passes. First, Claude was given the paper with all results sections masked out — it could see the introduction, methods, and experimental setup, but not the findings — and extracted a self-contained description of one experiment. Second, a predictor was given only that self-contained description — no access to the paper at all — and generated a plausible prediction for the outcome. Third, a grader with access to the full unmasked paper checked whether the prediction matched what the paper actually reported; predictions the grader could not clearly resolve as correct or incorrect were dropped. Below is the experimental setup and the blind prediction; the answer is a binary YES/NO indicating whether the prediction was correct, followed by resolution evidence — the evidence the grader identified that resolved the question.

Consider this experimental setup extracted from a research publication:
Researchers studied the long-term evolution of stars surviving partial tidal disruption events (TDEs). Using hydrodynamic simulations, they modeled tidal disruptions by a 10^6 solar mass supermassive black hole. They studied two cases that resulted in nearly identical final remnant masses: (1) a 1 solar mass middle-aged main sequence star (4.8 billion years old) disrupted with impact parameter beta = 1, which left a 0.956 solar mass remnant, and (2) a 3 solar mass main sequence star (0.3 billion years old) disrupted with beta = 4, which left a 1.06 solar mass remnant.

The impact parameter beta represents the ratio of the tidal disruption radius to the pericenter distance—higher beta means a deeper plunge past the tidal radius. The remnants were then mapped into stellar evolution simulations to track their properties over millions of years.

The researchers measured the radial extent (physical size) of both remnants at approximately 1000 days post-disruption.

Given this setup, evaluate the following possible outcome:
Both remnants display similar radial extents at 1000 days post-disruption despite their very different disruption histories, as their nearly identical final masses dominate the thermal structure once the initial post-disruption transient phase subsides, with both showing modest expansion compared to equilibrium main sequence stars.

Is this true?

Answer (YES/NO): NO